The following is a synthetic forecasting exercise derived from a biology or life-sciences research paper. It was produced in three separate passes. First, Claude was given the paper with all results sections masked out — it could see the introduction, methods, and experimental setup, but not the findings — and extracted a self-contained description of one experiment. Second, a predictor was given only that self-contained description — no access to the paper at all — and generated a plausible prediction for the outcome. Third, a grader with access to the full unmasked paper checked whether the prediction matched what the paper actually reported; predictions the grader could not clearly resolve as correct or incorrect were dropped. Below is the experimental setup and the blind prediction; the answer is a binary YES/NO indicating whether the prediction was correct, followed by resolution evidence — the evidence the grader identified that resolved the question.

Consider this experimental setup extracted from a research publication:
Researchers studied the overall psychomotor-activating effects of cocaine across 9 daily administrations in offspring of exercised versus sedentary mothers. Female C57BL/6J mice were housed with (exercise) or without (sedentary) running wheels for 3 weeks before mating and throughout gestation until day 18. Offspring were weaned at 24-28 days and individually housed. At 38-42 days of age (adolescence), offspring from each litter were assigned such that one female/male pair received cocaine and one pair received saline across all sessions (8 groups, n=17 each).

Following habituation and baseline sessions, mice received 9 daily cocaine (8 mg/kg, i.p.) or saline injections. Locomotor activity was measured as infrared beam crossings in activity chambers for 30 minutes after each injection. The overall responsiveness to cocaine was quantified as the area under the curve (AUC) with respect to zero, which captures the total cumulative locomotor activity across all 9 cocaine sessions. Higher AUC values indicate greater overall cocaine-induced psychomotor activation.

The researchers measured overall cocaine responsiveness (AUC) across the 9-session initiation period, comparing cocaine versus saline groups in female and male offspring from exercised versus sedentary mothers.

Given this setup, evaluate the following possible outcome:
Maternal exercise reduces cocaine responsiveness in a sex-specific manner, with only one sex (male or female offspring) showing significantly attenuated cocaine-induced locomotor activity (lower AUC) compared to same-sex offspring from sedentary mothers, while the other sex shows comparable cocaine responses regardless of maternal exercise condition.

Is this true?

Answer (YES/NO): NO